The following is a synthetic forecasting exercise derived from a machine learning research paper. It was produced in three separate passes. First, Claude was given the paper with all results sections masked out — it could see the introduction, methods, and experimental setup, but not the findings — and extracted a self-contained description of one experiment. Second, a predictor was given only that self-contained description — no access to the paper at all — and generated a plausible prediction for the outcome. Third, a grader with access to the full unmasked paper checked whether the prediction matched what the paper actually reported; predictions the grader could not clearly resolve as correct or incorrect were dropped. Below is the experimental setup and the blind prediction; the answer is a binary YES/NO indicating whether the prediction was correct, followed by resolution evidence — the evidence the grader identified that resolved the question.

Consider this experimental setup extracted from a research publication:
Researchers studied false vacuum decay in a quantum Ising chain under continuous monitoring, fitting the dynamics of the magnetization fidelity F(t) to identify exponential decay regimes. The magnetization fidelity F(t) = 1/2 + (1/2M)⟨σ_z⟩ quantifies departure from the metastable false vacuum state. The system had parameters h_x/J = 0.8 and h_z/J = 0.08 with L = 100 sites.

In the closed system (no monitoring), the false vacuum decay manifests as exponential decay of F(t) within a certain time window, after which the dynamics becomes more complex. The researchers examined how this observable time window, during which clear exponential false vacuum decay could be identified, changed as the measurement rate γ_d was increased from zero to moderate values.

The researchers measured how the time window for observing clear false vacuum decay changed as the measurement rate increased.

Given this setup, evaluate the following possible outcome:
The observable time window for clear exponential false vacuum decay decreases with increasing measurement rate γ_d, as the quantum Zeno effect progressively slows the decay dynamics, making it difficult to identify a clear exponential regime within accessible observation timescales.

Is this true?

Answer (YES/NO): NO